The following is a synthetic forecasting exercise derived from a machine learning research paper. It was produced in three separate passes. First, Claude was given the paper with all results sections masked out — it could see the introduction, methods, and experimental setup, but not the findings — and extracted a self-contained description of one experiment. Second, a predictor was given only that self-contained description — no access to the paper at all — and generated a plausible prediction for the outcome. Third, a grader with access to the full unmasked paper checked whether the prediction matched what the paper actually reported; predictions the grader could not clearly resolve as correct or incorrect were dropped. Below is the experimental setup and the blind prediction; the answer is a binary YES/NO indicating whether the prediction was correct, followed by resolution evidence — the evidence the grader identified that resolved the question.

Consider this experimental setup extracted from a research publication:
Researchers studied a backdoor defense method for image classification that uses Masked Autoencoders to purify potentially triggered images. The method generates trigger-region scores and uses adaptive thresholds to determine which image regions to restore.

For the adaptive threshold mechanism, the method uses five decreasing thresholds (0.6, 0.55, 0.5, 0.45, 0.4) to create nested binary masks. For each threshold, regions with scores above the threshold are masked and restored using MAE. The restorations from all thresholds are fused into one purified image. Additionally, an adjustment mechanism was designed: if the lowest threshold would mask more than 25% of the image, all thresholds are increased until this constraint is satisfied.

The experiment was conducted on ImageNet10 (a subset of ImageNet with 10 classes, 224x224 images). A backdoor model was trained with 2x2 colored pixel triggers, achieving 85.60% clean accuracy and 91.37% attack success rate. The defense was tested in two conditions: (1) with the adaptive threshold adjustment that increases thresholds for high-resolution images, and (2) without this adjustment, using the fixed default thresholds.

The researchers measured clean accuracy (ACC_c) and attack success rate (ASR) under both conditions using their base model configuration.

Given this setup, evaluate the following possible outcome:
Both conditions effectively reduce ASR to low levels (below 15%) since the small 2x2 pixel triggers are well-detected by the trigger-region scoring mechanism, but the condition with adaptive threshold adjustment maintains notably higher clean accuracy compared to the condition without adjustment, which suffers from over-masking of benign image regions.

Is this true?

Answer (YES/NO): YES